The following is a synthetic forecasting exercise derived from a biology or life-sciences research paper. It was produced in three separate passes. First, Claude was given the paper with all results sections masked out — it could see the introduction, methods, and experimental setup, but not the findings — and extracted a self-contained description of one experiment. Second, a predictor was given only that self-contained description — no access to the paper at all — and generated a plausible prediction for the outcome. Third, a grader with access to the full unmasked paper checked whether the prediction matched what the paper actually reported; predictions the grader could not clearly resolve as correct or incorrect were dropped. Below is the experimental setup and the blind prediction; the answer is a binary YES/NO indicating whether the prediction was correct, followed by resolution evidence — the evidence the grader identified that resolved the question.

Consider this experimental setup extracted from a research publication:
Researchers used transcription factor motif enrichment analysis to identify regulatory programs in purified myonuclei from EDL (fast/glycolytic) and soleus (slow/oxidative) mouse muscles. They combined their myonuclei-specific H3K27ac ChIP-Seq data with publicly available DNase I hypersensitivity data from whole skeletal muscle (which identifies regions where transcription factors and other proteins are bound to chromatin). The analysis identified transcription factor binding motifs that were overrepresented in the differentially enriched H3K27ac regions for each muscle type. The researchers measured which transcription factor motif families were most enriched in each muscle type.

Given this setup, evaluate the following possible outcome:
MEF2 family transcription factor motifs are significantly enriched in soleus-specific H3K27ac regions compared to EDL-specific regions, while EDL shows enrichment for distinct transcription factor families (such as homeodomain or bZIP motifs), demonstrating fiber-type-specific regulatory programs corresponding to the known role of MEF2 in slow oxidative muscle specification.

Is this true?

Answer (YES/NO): NO